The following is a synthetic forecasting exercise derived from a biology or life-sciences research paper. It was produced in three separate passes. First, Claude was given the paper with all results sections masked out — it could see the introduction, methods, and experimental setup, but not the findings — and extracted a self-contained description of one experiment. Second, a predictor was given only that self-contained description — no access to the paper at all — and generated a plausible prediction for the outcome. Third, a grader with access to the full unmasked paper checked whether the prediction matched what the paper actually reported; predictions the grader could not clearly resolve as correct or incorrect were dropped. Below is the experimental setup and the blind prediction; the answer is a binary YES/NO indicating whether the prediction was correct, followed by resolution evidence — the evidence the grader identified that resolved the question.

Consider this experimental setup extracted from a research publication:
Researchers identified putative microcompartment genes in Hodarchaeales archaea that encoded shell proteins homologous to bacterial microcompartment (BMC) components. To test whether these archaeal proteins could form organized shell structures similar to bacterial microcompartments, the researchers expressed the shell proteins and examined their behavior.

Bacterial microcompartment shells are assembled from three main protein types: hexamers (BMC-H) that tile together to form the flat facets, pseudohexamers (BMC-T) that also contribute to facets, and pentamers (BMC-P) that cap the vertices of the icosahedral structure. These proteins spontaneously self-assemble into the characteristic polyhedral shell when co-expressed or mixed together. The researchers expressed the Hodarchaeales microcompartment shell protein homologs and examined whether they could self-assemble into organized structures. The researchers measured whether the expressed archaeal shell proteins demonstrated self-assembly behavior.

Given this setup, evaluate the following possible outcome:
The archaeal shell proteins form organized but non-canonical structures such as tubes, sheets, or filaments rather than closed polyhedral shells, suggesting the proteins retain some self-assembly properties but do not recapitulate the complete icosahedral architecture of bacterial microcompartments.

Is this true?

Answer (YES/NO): NO